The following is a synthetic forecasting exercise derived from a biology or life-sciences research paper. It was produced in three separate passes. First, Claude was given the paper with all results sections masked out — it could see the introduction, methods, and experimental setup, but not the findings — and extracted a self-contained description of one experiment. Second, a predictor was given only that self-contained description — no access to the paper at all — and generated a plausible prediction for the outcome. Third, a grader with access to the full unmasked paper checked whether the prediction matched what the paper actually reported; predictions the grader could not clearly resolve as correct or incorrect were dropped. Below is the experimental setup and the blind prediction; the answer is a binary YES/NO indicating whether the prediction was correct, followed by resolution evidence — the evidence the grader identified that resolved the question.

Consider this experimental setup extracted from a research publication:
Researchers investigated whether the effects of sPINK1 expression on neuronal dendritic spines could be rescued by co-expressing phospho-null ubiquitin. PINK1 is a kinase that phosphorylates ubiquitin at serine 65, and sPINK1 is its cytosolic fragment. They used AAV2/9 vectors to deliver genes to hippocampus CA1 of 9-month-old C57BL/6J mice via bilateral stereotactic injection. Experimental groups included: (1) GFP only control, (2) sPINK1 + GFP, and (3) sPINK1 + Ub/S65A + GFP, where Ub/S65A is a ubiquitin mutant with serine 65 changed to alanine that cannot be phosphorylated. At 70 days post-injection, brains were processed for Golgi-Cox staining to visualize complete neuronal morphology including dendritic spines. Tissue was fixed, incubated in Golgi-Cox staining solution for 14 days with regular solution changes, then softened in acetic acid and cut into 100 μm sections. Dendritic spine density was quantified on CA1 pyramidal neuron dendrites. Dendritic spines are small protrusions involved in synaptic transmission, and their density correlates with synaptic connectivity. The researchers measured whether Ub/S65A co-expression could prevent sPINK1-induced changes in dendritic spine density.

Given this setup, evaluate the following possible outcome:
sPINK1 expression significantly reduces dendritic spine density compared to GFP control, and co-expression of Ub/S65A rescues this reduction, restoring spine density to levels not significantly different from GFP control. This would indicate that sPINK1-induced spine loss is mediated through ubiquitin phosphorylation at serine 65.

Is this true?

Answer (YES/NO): YES